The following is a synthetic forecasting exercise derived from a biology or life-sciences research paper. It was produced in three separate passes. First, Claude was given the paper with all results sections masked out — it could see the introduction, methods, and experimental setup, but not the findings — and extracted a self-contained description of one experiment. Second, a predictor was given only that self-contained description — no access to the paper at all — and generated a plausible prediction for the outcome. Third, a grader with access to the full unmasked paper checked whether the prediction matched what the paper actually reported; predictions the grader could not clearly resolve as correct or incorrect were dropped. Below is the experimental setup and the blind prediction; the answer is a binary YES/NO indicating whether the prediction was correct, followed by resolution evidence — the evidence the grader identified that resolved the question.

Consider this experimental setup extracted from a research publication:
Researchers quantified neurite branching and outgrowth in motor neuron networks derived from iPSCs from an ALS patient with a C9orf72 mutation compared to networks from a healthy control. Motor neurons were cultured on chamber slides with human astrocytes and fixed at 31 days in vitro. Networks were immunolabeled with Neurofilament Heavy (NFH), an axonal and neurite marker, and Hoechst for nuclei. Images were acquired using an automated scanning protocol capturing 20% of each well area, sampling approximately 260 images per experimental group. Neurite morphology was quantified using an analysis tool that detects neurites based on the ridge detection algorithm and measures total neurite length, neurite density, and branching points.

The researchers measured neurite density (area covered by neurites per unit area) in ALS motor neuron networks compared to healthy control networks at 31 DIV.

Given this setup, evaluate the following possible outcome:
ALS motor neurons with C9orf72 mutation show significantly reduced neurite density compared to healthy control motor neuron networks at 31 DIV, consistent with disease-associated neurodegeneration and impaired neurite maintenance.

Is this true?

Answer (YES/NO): NO